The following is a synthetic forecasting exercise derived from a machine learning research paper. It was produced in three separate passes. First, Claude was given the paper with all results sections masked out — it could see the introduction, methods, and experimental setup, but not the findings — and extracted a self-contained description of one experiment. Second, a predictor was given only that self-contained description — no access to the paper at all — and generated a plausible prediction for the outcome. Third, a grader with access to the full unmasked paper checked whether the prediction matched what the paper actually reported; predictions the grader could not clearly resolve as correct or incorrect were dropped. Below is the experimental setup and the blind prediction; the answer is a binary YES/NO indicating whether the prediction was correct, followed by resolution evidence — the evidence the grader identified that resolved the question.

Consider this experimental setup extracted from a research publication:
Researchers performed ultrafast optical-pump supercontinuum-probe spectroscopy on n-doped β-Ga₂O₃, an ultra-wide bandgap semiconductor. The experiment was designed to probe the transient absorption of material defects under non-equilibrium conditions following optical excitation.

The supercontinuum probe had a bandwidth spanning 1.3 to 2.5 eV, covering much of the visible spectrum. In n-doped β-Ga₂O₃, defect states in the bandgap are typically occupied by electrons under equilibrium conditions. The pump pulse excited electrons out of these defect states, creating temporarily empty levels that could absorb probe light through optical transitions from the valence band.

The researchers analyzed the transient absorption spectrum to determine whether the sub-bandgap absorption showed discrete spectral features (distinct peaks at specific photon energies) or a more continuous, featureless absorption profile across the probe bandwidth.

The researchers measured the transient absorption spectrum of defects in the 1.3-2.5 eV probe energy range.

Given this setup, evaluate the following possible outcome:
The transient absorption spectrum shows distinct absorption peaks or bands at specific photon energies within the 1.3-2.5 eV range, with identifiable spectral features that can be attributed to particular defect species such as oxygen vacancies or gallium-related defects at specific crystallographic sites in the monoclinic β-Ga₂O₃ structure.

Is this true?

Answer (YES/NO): YES